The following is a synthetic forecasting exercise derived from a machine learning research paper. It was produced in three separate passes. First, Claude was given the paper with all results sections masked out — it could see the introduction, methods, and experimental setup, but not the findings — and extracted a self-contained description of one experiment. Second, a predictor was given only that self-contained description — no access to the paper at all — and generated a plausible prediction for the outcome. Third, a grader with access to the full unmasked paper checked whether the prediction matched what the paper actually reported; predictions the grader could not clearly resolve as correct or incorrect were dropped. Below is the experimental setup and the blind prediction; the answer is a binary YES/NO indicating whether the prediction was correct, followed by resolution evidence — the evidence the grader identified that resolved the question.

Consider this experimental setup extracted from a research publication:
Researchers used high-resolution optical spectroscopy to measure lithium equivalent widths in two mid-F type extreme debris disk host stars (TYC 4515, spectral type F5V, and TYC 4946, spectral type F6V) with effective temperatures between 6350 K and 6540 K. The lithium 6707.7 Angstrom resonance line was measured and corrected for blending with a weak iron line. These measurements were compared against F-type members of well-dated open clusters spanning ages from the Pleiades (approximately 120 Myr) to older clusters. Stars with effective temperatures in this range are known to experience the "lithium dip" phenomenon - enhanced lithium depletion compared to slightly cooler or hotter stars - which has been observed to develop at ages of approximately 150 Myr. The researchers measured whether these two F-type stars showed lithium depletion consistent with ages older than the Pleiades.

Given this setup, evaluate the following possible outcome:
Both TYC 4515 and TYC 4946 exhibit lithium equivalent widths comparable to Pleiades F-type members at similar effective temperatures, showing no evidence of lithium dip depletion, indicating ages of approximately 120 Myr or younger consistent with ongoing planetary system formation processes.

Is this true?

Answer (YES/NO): NO